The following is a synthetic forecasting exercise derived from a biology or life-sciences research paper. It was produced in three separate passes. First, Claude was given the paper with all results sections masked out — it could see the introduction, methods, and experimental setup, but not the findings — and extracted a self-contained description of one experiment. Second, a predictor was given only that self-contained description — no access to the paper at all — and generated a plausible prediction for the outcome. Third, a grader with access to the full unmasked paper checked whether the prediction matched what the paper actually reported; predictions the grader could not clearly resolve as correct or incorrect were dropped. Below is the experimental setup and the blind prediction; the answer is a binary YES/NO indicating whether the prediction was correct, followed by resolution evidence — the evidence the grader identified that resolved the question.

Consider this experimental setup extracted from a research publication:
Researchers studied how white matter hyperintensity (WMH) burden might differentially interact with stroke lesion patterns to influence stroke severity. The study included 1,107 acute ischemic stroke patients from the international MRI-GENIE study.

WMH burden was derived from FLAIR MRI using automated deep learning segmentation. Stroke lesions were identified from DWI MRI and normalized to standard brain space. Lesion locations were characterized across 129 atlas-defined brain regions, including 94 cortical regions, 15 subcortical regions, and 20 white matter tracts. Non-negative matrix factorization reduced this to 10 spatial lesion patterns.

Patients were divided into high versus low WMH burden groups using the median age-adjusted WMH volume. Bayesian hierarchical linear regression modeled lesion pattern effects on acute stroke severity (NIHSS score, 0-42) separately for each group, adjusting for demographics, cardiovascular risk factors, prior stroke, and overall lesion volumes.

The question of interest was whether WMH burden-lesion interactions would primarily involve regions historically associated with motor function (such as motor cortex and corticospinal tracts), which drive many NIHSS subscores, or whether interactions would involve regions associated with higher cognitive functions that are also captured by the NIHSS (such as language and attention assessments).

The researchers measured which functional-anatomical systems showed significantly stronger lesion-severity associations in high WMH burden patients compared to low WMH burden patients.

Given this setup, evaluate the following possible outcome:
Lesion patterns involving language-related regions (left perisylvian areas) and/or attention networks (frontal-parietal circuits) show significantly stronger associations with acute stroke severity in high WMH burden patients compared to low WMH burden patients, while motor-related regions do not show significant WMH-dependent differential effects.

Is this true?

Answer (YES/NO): YES